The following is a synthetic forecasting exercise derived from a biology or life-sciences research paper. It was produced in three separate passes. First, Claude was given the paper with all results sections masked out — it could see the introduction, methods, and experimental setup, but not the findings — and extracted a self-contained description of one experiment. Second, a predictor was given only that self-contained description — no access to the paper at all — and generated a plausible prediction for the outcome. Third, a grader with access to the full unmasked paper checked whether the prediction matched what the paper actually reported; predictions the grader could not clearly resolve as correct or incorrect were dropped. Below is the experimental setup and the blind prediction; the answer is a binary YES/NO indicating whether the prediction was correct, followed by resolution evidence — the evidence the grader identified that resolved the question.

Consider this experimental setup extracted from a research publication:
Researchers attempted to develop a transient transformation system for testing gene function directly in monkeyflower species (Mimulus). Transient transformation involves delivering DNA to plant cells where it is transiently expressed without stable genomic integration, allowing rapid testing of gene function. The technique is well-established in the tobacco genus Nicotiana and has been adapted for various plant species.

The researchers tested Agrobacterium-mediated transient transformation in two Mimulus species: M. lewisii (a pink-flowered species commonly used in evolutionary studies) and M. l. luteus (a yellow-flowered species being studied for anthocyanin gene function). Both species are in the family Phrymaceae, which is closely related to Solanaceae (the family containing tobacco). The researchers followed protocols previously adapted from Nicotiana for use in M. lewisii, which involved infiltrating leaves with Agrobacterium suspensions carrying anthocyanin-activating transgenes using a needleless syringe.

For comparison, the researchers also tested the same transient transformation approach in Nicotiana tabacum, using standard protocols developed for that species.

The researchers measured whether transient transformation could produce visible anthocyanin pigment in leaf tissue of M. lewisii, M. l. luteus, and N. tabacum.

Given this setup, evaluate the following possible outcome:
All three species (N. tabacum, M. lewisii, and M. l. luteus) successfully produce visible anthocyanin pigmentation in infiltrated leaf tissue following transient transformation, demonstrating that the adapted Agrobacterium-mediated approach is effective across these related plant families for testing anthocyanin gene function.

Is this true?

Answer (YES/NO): NO